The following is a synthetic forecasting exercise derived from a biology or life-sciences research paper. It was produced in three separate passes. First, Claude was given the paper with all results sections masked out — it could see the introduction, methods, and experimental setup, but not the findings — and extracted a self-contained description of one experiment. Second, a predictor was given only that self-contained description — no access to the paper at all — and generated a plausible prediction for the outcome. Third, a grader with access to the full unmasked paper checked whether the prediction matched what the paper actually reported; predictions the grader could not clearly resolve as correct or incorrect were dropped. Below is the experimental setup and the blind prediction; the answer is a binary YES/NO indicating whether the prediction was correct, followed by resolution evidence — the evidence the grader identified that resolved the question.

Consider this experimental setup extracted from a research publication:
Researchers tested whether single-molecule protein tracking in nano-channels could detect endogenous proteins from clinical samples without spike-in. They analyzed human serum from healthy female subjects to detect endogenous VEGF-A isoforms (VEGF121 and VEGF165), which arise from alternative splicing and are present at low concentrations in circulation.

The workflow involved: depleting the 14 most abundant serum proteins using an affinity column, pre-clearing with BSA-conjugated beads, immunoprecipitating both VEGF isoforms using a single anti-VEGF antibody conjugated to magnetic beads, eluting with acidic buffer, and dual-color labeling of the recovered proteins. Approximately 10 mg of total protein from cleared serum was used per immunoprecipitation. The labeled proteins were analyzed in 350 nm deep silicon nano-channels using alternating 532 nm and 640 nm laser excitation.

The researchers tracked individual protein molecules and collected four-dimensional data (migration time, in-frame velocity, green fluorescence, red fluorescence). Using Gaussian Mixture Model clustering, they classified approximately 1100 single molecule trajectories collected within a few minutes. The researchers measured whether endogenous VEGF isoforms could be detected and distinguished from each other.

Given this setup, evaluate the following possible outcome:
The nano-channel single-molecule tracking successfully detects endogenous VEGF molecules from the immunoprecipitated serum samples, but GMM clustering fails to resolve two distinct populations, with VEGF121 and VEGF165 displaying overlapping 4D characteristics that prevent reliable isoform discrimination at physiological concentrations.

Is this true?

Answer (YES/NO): NO